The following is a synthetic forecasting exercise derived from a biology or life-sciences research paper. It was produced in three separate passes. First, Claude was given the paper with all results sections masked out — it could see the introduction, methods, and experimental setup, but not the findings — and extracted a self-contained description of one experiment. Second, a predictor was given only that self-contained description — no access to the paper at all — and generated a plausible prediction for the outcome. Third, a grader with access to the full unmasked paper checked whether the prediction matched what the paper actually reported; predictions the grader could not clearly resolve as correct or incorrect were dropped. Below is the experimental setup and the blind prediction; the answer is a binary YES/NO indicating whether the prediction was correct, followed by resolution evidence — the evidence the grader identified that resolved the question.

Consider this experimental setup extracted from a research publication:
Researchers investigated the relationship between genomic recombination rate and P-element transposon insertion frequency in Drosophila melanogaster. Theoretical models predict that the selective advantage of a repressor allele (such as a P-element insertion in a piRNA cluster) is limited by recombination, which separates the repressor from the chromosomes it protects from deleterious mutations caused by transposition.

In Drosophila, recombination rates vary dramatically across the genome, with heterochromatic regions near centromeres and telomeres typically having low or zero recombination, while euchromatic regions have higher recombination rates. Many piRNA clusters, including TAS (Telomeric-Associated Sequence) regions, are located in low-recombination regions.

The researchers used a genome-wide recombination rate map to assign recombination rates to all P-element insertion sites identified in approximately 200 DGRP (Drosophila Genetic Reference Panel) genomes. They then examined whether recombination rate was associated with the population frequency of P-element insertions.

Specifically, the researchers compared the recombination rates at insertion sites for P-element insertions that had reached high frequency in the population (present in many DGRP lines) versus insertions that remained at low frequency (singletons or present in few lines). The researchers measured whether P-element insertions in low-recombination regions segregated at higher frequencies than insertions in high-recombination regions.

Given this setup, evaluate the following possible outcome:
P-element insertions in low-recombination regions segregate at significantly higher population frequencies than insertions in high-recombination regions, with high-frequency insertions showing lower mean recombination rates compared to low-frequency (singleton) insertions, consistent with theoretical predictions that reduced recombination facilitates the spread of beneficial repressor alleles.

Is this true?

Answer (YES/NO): NO